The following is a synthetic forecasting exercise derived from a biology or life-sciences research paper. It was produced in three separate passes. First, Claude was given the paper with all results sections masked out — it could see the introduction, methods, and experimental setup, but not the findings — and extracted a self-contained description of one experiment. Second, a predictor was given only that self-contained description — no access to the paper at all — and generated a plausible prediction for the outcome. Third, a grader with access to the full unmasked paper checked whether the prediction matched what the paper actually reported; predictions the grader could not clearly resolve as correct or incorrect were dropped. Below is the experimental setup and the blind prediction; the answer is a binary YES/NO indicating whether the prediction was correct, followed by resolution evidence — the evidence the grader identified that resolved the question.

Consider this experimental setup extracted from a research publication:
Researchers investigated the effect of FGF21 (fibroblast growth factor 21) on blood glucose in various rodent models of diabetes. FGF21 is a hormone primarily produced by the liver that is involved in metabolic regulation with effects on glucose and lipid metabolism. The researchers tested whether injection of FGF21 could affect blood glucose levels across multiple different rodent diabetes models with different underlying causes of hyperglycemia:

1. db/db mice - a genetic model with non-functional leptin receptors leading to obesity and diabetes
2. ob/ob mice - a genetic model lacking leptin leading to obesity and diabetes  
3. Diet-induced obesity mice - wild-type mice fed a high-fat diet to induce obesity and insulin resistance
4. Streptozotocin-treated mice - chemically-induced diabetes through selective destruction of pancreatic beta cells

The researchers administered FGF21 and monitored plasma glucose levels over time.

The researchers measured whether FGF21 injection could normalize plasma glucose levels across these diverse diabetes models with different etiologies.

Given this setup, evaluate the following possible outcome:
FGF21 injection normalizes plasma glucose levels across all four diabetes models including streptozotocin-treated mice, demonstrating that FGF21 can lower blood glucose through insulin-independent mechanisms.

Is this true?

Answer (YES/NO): YES